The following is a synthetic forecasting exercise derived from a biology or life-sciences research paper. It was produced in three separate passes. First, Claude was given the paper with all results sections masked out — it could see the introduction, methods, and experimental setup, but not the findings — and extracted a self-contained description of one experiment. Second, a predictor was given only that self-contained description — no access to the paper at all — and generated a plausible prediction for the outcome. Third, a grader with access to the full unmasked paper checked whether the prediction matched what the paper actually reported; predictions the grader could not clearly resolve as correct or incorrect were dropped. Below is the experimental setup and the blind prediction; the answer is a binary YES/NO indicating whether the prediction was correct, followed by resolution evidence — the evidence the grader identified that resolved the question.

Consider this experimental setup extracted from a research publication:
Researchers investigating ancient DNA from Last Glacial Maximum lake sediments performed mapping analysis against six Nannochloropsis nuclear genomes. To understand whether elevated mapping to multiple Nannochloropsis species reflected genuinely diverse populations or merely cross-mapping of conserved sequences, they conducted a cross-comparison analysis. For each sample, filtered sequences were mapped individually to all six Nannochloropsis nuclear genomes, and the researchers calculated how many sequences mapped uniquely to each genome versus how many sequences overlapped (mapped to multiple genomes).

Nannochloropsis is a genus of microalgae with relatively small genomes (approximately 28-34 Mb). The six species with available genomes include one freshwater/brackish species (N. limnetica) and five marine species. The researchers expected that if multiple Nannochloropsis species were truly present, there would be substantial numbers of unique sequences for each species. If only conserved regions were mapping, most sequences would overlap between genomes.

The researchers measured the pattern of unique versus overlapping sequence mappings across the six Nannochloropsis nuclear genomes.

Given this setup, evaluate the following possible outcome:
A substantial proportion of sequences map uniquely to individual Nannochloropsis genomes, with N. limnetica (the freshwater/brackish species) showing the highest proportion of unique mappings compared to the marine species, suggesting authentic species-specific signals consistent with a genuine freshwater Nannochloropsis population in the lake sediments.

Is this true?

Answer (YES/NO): YES